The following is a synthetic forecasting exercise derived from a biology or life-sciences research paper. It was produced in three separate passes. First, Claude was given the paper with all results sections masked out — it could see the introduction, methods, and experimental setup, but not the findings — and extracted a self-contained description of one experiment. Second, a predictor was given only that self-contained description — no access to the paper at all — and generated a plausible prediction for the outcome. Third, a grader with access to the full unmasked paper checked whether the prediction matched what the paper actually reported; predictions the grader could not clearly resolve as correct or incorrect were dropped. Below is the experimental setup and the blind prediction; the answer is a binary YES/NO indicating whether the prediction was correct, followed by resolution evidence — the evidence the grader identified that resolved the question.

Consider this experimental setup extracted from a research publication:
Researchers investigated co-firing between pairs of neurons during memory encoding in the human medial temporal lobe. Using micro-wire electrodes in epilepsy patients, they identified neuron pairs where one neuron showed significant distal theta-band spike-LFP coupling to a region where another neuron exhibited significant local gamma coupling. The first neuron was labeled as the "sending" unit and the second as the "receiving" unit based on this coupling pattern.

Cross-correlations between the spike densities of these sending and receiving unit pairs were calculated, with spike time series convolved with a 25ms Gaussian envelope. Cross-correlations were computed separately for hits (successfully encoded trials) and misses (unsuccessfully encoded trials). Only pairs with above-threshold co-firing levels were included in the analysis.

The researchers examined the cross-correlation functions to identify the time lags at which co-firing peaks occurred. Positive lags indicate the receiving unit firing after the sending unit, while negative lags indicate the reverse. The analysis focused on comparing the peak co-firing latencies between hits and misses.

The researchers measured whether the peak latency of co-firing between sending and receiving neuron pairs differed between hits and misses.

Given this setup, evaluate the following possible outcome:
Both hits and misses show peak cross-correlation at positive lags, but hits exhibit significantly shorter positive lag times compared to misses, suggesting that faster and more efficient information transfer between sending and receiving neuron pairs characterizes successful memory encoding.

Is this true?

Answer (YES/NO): YES